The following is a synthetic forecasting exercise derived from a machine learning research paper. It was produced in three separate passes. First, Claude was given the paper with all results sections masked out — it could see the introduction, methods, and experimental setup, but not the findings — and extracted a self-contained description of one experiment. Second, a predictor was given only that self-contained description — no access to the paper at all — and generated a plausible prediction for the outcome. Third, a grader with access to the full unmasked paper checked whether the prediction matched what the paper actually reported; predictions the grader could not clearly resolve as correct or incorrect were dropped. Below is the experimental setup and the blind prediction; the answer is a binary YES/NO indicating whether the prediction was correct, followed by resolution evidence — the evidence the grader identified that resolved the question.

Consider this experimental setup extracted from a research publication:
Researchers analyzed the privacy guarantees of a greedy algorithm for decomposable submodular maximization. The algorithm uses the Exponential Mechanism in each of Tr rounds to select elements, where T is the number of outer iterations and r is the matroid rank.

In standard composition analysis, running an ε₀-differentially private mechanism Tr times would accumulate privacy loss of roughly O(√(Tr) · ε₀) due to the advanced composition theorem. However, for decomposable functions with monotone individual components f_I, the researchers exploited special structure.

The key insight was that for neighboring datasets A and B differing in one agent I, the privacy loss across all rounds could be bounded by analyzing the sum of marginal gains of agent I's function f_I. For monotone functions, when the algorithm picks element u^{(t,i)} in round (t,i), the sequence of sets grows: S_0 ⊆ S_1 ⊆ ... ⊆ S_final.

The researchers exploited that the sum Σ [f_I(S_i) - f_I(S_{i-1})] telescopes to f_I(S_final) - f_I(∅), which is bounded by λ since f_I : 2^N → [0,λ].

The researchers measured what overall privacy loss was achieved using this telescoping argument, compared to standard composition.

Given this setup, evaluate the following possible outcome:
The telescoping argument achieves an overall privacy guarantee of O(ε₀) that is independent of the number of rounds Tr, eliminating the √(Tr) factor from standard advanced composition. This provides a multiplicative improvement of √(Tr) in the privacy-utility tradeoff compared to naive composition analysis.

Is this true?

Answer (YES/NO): YES